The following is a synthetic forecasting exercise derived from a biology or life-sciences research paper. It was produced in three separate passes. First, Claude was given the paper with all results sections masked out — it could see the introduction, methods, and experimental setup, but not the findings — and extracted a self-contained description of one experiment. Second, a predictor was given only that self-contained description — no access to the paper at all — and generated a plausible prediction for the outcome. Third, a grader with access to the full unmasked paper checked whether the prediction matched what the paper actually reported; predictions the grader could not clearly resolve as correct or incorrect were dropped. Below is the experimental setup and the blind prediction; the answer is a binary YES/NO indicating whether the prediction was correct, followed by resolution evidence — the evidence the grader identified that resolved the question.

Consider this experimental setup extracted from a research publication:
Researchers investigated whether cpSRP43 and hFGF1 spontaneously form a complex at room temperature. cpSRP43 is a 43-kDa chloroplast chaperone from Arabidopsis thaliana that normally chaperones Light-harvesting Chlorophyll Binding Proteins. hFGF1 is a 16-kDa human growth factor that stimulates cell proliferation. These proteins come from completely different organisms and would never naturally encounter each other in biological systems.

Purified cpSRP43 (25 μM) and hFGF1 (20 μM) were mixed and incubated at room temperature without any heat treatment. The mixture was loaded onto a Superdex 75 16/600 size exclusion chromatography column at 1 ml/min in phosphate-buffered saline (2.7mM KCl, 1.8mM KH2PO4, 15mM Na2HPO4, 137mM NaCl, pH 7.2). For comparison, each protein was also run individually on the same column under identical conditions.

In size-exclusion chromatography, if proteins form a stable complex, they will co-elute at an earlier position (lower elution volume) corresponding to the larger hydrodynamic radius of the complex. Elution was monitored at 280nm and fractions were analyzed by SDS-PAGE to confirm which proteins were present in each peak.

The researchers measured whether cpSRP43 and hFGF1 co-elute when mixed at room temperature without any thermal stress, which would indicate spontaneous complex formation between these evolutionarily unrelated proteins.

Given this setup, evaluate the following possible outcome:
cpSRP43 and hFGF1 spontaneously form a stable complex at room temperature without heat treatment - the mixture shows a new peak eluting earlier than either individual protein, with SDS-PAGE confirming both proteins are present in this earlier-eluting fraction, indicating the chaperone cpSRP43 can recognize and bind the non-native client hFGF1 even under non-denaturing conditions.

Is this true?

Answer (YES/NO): NO